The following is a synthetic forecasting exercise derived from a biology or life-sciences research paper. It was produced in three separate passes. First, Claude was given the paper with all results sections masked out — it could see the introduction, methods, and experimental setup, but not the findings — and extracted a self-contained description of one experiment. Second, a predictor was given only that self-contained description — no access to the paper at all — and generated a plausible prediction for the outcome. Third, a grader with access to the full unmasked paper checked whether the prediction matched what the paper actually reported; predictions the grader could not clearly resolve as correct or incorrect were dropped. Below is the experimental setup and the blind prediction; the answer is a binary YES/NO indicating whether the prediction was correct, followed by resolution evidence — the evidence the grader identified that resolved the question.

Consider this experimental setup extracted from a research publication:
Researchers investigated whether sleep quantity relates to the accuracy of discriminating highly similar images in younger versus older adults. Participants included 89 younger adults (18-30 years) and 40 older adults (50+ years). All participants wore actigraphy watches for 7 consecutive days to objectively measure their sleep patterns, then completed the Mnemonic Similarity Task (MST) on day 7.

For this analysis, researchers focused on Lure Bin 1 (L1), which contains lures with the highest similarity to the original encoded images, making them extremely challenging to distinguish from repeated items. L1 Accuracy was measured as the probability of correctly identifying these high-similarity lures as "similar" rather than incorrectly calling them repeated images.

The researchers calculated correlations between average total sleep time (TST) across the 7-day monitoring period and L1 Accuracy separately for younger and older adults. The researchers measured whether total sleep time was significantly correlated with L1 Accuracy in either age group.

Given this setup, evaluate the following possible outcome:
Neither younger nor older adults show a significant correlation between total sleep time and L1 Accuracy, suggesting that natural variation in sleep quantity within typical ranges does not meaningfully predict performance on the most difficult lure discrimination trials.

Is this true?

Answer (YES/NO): NO